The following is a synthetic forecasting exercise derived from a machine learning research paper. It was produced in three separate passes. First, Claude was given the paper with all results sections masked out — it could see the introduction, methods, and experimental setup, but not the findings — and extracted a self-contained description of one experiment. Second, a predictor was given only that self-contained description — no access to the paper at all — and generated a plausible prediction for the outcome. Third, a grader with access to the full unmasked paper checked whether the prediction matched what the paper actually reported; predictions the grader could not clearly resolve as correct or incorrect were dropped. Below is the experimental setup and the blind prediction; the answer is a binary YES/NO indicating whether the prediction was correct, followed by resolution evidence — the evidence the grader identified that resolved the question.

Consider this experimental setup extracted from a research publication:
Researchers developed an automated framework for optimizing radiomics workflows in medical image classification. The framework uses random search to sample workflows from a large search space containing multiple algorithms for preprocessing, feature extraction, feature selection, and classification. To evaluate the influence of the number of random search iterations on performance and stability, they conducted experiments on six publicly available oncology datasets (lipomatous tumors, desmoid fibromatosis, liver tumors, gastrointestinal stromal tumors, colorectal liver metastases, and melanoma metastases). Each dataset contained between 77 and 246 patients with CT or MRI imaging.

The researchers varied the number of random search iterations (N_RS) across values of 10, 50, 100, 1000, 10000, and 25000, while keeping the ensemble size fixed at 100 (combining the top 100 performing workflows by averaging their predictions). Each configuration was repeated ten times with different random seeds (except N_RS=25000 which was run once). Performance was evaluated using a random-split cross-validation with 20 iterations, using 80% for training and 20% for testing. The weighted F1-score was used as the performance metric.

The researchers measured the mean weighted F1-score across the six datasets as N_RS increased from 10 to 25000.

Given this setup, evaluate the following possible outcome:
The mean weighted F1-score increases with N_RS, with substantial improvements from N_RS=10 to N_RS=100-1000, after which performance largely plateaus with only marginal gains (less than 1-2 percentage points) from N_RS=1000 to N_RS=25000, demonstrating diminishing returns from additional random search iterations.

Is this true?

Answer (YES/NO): YES